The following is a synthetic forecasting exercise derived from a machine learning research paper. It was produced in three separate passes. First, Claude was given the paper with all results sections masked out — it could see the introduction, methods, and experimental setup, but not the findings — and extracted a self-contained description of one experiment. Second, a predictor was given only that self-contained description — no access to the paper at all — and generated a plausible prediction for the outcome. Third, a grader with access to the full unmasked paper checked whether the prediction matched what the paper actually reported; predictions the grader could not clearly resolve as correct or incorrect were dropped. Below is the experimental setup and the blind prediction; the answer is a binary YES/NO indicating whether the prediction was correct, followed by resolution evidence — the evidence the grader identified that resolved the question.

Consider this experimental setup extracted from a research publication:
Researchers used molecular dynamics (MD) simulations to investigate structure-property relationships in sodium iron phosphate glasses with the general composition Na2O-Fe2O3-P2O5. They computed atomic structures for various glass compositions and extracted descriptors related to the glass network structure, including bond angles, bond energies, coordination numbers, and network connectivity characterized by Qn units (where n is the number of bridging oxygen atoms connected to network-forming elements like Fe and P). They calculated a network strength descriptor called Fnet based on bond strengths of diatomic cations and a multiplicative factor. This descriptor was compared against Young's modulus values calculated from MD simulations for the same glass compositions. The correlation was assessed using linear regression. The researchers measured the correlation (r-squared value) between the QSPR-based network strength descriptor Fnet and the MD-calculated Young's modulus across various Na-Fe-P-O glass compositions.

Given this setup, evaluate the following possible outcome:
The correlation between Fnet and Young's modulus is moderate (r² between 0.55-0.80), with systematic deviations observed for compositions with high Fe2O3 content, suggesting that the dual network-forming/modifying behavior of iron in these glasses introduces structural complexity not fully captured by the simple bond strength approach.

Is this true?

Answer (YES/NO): NO